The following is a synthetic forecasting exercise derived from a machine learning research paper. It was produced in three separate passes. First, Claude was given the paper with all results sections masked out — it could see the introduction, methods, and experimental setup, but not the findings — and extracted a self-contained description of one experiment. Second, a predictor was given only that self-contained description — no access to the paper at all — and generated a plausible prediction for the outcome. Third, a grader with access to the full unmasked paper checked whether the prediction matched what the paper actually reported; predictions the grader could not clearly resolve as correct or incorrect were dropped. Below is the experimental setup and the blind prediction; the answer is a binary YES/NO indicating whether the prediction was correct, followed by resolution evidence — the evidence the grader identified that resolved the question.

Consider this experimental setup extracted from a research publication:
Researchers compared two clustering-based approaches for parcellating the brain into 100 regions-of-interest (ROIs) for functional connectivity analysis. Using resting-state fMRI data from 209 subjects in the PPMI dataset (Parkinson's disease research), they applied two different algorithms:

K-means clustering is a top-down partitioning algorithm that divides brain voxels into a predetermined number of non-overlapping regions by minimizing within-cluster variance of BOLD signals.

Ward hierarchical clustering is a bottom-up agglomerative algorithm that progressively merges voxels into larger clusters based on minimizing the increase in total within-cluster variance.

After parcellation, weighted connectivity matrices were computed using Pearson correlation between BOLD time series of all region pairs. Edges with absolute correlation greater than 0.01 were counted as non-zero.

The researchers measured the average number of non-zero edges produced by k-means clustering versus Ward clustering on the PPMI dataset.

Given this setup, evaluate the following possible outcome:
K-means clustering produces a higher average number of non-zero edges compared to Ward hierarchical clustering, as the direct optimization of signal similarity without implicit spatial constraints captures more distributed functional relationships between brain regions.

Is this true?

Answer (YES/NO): YES